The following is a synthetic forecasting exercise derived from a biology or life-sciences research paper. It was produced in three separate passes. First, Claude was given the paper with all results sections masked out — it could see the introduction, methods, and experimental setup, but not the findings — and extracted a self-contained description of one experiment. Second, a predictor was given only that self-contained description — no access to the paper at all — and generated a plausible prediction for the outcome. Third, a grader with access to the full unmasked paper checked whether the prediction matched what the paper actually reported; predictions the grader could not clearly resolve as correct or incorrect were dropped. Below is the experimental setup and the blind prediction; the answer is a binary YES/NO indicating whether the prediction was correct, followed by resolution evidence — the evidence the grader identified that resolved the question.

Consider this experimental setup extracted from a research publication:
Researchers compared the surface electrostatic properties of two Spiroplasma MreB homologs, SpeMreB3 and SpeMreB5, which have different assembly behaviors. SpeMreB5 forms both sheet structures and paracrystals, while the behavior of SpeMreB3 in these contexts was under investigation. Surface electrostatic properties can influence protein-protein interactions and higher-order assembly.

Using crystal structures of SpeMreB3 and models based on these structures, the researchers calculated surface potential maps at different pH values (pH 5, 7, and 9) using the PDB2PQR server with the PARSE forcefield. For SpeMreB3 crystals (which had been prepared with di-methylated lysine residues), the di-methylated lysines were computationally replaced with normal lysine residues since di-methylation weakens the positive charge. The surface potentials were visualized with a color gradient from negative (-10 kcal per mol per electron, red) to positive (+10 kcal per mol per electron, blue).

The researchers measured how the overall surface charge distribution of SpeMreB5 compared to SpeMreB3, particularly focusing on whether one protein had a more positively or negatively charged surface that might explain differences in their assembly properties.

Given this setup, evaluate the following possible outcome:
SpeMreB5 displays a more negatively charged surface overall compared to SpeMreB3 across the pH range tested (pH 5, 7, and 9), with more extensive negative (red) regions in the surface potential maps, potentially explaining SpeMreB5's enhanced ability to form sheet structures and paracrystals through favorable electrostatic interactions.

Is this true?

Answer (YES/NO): NO